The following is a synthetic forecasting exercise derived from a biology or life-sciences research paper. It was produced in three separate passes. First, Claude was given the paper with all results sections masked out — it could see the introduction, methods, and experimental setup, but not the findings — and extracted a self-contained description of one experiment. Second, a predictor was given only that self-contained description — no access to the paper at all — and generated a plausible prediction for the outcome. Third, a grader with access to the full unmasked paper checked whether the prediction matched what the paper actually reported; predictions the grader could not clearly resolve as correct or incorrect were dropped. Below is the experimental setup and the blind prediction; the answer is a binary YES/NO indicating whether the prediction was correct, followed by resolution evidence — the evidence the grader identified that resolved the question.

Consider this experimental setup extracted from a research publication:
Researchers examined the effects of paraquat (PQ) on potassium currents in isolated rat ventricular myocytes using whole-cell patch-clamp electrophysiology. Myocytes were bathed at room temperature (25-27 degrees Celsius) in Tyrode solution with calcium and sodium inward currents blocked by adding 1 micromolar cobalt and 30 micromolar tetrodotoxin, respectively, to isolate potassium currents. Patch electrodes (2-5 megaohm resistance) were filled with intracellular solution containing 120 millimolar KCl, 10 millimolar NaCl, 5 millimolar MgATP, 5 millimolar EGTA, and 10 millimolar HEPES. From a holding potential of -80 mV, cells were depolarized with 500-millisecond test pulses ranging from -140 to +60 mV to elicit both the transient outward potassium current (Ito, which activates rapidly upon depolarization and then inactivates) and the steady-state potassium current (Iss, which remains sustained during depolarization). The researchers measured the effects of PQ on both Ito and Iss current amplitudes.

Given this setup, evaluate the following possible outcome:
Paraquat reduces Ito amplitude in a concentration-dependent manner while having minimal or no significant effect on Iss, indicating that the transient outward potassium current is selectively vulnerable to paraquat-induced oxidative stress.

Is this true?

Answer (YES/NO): NO